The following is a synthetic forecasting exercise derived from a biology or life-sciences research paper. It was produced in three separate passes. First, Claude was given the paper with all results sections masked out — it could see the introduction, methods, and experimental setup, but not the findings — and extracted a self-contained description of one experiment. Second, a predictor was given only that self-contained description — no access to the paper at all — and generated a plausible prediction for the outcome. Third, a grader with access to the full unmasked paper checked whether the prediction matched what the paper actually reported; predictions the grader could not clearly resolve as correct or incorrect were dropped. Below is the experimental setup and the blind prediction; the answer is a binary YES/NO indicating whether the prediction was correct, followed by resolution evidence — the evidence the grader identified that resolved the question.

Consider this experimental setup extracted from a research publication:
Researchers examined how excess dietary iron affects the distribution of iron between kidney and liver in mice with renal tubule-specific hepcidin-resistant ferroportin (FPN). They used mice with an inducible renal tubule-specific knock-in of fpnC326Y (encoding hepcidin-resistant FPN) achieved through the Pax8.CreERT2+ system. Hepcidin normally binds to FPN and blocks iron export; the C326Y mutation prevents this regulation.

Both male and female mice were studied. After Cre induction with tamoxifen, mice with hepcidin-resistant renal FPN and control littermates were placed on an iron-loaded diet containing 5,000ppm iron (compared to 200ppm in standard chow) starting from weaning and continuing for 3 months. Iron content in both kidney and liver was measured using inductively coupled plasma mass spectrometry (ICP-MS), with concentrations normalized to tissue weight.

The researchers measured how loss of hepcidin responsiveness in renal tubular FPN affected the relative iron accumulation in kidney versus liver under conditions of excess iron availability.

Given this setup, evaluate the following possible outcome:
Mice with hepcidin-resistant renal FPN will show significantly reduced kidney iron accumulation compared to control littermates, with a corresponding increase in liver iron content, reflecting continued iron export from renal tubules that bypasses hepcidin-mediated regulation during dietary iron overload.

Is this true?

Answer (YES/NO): YES